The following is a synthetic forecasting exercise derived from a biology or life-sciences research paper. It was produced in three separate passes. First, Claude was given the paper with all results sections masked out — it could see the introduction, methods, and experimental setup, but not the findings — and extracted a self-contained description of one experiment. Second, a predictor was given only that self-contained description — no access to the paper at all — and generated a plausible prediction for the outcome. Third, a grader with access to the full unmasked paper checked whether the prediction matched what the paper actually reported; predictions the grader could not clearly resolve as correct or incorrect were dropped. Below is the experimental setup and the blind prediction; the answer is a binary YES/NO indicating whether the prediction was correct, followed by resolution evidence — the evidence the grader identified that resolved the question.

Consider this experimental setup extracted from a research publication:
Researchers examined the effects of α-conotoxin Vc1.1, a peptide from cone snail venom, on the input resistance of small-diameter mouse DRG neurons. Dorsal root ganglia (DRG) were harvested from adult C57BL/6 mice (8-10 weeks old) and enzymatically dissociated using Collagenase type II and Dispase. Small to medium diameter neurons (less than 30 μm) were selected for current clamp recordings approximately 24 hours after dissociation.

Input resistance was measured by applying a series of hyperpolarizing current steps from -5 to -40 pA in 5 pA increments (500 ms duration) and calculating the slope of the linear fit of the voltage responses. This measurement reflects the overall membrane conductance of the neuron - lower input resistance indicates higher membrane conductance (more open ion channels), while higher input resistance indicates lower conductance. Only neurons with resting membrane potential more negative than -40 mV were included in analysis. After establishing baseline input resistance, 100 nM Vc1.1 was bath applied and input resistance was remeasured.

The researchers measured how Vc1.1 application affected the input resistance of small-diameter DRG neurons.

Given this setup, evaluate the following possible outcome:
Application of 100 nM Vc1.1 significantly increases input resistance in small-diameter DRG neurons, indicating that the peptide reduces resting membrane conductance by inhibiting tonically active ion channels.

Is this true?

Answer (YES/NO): NO